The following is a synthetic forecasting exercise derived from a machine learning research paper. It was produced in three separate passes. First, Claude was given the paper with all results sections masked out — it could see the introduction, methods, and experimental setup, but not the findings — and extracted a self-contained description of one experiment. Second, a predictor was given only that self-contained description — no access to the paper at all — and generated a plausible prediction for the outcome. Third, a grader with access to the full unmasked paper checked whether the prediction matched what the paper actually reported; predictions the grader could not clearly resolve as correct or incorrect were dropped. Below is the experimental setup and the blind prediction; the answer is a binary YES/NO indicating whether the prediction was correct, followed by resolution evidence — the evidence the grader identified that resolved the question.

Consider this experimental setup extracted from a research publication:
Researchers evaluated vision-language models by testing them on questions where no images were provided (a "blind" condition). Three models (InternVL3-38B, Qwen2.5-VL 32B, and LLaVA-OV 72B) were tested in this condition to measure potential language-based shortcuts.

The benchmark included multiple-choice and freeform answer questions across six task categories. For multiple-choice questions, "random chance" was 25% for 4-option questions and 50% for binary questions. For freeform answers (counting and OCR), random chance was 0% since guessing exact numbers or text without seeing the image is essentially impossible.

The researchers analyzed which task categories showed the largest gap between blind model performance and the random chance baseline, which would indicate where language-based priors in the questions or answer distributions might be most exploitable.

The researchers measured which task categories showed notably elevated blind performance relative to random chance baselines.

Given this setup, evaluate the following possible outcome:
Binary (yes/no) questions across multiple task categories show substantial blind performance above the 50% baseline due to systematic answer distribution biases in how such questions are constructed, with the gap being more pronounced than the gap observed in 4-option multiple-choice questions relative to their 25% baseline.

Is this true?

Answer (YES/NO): NO